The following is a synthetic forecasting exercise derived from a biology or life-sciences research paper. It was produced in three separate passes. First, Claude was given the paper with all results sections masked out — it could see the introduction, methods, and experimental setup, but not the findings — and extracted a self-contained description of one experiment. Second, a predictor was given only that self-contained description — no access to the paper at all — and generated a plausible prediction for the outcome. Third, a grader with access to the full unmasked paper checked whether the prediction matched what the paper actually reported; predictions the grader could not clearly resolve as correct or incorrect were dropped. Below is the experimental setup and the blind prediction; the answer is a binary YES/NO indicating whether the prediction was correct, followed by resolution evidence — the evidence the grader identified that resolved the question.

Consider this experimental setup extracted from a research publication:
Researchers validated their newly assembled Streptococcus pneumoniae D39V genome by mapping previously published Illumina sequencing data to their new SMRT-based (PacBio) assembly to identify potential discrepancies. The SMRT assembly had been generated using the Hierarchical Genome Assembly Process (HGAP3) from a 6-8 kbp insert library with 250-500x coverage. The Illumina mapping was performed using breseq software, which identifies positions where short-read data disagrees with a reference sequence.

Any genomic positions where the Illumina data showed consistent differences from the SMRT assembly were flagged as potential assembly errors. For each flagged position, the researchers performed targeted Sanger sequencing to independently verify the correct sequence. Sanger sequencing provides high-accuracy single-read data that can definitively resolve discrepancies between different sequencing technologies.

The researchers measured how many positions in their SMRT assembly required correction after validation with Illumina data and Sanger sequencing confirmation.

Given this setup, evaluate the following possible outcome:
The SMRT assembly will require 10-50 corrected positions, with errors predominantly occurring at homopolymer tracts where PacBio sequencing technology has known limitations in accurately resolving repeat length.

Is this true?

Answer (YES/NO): NO